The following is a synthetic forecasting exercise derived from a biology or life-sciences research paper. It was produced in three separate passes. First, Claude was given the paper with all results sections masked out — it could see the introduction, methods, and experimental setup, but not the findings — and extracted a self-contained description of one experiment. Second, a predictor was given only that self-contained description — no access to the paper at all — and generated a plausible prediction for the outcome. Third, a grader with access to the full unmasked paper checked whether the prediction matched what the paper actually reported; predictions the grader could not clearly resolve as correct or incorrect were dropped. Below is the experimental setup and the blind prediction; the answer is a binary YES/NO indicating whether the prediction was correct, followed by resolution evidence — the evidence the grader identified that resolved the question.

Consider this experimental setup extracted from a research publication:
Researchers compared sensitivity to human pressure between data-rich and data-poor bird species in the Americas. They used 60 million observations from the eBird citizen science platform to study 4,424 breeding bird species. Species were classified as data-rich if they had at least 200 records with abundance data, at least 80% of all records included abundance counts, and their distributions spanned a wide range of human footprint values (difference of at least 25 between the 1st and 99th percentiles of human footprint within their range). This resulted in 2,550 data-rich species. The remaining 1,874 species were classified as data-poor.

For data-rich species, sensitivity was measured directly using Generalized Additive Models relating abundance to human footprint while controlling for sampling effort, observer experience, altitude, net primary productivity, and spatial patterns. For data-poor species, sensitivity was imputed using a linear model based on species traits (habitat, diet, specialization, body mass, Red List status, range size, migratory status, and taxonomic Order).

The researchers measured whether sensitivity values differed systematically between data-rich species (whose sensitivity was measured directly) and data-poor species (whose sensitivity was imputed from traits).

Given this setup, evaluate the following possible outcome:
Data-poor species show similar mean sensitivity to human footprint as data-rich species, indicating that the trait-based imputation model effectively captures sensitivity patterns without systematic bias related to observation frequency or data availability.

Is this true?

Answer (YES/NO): NO